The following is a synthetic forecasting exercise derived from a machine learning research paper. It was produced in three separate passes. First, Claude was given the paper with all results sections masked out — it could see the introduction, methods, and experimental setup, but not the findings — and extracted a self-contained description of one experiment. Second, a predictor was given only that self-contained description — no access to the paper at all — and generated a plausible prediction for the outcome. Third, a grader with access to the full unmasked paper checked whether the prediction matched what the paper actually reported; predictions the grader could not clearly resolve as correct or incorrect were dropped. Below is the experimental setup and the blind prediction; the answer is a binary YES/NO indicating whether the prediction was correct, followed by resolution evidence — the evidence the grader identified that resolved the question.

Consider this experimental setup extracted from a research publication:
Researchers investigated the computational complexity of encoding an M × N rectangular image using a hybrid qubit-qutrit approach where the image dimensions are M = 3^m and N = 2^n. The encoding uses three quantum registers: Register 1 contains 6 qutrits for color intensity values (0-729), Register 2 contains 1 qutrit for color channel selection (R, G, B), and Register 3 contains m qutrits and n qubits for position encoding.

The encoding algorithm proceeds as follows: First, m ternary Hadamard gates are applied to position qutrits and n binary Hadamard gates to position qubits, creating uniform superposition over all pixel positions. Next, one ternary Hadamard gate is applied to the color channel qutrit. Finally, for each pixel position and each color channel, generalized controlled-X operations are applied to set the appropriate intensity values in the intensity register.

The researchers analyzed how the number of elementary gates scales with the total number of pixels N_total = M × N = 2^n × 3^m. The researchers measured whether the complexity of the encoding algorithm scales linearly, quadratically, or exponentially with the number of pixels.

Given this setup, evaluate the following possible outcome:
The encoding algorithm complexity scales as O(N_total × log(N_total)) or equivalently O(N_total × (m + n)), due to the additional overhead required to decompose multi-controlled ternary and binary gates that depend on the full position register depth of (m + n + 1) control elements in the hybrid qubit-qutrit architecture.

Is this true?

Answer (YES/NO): NO